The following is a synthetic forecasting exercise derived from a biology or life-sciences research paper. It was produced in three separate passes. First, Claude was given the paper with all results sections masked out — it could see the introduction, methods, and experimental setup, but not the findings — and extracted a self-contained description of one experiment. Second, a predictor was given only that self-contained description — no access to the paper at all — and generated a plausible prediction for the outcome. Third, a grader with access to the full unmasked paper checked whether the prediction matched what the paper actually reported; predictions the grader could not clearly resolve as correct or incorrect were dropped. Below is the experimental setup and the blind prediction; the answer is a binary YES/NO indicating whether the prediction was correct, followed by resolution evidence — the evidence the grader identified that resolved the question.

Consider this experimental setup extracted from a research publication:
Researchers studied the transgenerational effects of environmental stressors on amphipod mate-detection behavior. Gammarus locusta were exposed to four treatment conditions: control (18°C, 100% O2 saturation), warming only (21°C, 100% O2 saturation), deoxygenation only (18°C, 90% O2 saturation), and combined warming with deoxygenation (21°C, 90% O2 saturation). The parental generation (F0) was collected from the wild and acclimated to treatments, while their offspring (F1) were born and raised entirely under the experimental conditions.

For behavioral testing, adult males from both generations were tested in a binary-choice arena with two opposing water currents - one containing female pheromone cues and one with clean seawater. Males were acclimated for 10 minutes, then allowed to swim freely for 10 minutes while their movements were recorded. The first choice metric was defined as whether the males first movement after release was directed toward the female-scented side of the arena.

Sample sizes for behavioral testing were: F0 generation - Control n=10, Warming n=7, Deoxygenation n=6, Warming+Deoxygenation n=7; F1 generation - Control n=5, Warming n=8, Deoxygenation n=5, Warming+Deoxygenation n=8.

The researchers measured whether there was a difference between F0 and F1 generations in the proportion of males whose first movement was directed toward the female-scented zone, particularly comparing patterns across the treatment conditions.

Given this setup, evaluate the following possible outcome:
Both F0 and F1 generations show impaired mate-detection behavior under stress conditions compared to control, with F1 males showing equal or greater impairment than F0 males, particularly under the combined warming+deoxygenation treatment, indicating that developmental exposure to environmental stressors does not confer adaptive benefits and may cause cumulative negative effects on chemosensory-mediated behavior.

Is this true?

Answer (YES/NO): NO